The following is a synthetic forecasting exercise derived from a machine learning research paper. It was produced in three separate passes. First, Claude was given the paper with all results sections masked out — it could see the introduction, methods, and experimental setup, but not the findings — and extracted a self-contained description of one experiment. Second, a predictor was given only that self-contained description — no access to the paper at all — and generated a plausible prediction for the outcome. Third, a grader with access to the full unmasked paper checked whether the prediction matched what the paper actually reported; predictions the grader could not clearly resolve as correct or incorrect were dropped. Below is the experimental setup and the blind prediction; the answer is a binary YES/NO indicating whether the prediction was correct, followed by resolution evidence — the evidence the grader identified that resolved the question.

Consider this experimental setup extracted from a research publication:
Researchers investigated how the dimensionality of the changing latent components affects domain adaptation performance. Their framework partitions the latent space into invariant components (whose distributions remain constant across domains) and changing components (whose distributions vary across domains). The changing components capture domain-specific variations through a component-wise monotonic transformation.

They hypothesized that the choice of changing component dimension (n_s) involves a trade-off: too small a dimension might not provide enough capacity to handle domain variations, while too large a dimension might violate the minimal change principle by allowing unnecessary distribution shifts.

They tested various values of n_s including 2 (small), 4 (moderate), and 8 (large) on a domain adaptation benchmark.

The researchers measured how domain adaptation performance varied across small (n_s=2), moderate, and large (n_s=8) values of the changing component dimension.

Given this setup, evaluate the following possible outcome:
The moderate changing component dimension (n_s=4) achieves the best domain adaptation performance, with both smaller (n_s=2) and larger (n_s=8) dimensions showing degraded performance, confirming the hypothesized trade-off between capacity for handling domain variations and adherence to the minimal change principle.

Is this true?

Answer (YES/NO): YES